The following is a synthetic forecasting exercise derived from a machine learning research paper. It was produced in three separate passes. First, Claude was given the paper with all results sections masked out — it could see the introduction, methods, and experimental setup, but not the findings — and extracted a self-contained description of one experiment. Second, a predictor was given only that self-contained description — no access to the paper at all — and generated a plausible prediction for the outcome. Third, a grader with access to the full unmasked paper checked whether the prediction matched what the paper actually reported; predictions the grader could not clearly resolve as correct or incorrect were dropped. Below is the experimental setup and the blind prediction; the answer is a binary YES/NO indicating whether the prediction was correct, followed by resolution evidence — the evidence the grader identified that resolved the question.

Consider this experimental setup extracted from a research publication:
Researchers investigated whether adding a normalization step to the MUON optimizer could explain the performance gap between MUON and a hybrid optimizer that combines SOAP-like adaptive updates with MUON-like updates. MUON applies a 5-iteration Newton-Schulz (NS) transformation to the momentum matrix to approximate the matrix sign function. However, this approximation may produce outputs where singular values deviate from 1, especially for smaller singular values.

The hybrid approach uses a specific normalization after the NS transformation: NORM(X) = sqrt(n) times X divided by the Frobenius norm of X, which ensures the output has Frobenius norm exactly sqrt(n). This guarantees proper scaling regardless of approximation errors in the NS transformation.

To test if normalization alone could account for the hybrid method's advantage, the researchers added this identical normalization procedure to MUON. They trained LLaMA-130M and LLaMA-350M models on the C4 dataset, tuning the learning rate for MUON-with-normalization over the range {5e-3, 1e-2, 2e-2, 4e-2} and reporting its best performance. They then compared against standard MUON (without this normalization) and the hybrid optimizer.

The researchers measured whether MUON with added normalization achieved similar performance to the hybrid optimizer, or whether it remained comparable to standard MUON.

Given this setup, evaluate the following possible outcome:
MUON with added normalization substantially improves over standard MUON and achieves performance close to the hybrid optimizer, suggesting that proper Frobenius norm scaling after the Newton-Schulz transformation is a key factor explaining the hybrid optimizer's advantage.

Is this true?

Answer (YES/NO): NO